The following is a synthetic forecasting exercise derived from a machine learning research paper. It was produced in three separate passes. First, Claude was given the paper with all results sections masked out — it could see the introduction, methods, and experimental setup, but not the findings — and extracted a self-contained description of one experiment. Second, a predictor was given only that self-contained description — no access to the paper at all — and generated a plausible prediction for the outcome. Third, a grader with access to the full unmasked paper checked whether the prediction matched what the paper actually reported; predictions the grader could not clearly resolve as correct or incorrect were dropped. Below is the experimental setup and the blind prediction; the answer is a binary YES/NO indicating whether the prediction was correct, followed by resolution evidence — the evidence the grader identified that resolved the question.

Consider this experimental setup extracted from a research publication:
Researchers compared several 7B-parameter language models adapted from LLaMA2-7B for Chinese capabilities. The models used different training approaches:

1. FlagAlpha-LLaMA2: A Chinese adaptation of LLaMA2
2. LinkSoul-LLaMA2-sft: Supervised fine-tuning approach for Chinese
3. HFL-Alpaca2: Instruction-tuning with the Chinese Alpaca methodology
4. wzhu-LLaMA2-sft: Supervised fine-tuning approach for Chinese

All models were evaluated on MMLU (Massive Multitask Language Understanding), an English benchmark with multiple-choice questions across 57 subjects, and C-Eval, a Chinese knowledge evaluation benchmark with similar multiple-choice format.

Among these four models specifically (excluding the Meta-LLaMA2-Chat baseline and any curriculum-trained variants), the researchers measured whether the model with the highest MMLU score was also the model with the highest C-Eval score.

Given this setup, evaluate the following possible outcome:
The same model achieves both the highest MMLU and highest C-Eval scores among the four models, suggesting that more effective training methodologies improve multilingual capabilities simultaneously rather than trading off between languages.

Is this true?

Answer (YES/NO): NO